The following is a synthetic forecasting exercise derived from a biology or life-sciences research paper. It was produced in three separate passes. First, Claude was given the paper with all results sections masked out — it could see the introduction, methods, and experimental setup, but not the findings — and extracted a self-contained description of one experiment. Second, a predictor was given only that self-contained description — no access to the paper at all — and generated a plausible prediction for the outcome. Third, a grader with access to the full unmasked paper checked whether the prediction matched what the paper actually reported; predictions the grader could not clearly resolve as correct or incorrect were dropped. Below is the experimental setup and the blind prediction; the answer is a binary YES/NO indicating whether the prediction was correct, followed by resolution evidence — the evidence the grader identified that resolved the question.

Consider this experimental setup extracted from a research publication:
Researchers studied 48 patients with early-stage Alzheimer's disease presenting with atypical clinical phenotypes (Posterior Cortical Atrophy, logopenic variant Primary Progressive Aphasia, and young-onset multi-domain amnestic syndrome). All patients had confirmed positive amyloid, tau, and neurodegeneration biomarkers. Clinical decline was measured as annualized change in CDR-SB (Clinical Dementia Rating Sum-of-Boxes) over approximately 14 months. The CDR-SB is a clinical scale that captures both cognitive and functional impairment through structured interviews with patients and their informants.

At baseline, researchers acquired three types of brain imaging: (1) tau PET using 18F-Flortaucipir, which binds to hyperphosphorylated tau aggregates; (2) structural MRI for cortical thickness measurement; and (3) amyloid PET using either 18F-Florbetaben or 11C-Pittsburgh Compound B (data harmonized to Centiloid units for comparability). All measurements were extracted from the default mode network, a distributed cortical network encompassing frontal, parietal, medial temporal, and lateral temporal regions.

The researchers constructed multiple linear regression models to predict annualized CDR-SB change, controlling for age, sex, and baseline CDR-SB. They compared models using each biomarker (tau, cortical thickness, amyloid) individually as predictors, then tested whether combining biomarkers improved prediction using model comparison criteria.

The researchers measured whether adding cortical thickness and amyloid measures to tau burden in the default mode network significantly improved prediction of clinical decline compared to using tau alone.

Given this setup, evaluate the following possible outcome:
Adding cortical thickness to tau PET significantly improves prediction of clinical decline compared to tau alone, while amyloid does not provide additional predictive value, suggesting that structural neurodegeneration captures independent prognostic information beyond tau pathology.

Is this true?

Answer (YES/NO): YES